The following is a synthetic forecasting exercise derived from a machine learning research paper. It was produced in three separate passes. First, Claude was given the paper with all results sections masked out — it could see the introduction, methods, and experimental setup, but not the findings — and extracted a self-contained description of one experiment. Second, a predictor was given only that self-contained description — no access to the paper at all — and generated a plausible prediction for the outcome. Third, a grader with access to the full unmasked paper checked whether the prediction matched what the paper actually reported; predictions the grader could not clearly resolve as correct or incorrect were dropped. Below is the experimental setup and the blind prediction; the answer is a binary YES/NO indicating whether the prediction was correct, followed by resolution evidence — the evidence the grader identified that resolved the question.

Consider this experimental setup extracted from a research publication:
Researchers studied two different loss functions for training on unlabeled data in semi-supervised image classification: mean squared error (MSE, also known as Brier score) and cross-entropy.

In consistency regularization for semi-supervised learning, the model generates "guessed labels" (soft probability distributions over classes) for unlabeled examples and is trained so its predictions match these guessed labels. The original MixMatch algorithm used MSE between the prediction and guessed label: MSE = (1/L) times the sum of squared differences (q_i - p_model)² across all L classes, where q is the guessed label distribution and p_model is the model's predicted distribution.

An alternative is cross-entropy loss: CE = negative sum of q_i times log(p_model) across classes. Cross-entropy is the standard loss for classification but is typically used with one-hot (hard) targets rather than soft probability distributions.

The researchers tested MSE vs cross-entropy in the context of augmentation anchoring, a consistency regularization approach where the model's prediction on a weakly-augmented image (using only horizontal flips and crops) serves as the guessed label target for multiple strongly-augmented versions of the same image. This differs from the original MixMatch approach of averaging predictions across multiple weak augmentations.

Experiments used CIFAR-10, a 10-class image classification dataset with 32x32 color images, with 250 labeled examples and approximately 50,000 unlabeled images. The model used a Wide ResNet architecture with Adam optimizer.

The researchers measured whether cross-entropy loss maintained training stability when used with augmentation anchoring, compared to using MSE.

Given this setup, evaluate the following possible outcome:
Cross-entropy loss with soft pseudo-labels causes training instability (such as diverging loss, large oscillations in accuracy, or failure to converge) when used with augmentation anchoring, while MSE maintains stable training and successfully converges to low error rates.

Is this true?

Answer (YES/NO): NO